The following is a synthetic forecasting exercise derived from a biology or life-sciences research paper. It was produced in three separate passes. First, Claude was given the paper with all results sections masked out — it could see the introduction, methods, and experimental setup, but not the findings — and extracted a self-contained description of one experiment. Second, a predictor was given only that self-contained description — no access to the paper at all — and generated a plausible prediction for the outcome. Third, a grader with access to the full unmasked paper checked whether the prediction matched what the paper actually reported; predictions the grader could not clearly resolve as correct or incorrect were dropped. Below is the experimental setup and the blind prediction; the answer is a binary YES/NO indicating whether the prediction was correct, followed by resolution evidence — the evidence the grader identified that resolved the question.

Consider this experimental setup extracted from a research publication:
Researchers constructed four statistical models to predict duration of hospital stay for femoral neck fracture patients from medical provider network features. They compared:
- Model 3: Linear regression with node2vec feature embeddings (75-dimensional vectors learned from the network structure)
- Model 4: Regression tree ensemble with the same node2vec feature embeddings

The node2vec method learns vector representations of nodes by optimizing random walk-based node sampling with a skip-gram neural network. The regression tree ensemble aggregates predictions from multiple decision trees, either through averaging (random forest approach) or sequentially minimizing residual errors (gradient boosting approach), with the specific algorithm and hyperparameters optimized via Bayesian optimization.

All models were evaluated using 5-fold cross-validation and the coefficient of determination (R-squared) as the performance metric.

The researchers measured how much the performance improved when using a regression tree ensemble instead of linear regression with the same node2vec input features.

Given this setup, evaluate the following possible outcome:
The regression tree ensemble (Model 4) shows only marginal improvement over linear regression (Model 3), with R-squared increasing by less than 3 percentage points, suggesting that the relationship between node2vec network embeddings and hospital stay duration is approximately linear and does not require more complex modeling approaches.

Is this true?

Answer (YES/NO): NO